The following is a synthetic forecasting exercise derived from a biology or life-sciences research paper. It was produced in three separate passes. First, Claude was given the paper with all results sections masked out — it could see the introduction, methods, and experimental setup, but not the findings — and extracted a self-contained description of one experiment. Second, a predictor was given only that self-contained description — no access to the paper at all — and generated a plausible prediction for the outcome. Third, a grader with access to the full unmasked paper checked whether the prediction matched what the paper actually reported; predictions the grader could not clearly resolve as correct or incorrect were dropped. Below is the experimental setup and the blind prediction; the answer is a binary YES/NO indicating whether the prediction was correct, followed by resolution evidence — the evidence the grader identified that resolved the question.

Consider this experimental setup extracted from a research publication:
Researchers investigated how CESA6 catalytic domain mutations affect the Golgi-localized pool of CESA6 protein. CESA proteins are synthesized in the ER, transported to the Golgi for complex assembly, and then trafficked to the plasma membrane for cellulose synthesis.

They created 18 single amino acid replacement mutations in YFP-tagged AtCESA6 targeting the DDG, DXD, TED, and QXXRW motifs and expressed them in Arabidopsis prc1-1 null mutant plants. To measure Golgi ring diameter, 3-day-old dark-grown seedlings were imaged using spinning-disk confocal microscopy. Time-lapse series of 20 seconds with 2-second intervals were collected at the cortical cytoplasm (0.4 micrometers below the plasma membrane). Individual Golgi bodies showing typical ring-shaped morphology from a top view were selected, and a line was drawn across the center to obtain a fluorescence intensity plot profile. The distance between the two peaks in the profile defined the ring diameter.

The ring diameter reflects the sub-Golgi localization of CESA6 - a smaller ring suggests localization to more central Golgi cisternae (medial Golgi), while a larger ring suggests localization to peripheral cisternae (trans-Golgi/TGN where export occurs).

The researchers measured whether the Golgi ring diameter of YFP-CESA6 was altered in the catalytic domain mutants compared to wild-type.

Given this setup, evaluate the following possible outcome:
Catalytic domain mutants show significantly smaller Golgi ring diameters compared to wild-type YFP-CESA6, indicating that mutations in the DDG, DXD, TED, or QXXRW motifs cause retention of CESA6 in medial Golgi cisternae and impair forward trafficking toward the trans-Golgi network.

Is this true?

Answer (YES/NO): NO